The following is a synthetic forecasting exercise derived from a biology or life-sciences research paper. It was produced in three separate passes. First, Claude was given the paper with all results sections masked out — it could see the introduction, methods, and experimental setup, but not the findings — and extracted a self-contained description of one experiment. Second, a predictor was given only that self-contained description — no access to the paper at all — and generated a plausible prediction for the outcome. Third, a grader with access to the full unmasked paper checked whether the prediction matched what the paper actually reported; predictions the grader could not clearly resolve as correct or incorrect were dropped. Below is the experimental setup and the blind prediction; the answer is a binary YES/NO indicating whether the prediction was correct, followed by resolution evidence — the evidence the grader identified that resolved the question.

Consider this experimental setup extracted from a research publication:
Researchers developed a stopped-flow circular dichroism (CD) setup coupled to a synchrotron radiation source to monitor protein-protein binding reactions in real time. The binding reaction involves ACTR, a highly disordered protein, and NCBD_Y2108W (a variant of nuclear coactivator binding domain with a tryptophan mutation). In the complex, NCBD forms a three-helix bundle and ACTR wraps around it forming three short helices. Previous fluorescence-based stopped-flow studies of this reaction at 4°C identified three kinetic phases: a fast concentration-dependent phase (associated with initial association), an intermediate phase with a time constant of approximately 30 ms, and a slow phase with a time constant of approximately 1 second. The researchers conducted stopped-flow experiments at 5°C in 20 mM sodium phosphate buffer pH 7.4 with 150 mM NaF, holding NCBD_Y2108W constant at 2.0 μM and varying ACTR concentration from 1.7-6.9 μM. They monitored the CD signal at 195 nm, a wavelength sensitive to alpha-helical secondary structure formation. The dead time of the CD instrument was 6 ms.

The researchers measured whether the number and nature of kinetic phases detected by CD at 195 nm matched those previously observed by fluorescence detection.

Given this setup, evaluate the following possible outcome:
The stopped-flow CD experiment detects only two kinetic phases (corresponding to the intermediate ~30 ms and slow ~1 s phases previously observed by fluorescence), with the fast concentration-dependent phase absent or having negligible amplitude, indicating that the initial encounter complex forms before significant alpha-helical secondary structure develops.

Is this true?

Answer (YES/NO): NO